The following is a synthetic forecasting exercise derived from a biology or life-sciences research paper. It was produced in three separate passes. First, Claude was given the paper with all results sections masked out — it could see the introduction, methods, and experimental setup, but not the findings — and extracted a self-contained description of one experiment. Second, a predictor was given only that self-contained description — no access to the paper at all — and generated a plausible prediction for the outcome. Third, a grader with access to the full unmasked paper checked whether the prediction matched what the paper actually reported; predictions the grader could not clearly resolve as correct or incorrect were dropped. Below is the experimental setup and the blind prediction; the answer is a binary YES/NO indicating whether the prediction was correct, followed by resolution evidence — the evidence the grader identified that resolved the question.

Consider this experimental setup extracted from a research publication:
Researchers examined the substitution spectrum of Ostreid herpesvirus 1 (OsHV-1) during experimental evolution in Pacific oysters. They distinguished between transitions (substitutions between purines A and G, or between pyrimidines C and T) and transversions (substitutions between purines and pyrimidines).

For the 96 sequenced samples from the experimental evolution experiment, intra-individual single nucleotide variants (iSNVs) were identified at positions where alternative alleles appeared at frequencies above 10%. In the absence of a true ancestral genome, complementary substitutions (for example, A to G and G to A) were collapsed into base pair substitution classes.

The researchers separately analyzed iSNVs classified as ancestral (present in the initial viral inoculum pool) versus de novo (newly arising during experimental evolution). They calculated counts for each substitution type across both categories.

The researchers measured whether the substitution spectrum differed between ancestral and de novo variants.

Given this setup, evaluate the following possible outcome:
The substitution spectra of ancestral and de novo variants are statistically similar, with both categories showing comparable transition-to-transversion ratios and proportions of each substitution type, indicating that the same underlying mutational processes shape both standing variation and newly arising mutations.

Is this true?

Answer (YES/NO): NO